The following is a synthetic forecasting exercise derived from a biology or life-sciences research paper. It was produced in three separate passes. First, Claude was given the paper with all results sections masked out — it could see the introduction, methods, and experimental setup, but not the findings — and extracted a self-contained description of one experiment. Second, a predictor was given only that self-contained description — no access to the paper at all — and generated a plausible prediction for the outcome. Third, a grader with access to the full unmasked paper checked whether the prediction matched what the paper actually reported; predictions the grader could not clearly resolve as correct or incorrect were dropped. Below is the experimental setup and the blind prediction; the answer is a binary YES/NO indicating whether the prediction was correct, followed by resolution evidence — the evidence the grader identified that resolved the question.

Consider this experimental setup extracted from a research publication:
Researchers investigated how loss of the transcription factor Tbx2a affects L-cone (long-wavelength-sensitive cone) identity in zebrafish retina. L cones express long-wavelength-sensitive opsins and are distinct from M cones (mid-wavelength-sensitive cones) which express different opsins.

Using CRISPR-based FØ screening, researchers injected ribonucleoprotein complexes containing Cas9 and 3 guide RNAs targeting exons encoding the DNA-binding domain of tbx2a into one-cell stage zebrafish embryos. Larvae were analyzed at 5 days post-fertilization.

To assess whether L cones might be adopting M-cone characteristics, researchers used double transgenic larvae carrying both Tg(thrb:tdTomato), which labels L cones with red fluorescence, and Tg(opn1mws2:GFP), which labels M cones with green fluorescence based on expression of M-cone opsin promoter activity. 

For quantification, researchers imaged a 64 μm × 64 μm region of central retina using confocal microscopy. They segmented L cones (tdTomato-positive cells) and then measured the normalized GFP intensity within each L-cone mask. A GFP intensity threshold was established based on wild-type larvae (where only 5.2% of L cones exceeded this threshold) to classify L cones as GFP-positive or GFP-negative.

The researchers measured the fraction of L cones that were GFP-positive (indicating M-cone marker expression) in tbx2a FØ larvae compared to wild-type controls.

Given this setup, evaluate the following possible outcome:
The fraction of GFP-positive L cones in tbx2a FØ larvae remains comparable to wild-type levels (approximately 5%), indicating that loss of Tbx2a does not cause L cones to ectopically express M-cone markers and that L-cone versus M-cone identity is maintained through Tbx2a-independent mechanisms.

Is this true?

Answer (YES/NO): NO